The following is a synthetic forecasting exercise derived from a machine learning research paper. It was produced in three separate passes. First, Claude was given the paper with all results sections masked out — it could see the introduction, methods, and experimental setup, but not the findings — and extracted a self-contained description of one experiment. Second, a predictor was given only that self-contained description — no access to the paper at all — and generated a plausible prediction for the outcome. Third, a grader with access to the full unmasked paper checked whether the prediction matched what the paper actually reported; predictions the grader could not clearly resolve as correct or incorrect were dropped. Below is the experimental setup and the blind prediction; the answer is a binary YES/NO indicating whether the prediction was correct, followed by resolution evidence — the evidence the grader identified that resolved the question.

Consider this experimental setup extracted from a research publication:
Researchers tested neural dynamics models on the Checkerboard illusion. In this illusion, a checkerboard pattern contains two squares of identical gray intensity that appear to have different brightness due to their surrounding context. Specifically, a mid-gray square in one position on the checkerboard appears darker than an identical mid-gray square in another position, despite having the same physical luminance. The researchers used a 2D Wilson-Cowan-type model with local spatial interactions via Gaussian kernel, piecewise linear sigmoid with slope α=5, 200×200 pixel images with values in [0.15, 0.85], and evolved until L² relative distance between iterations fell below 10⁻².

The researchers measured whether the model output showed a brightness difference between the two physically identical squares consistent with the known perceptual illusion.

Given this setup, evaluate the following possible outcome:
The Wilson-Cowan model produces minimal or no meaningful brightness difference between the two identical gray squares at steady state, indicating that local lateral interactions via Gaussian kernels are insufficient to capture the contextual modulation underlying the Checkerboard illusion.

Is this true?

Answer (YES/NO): NO